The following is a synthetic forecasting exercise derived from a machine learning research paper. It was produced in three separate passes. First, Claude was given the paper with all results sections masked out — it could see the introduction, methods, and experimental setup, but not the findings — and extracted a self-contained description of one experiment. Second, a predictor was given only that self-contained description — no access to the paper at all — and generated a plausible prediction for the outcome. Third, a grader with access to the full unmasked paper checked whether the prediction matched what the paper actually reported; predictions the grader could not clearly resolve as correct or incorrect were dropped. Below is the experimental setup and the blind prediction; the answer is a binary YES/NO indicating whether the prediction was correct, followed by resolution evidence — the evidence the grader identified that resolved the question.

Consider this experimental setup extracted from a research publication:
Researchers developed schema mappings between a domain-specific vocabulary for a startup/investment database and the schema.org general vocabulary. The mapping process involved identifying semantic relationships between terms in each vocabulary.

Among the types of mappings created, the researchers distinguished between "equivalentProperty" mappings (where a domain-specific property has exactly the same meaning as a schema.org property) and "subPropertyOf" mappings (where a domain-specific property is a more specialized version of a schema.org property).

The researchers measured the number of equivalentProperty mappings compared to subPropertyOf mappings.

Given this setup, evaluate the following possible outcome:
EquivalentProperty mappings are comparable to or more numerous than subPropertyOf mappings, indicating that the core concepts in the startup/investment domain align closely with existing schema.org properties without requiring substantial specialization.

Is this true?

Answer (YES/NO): YES